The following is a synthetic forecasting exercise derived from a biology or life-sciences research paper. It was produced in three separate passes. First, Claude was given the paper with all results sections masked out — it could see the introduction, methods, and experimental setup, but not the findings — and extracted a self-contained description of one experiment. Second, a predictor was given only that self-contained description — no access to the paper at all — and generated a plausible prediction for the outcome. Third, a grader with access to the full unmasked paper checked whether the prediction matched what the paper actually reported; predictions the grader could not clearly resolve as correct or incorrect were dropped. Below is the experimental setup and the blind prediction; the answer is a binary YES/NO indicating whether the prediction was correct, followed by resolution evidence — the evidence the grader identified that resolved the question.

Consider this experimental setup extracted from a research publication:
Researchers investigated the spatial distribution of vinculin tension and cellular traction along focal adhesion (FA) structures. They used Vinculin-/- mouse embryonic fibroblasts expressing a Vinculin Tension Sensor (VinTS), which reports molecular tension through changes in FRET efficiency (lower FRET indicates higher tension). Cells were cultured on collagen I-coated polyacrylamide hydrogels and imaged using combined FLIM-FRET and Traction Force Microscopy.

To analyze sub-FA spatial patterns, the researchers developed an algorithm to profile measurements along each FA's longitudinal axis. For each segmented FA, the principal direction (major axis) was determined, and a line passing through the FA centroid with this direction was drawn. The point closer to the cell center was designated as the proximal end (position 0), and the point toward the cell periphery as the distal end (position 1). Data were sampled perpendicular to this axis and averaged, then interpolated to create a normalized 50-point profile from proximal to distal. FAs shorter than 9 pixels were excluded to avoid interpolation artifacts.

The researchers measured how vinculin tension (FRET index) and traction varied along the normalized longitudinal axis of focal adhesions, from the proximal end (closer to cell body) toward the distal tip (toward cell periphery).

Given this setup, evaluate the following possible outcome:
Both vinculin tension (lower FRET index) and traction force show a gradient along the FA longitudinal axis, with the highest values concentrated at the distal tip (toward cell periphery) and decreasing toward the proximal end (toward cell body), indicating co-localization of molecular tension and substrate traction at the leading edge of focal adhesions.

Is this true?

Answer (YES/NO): YES